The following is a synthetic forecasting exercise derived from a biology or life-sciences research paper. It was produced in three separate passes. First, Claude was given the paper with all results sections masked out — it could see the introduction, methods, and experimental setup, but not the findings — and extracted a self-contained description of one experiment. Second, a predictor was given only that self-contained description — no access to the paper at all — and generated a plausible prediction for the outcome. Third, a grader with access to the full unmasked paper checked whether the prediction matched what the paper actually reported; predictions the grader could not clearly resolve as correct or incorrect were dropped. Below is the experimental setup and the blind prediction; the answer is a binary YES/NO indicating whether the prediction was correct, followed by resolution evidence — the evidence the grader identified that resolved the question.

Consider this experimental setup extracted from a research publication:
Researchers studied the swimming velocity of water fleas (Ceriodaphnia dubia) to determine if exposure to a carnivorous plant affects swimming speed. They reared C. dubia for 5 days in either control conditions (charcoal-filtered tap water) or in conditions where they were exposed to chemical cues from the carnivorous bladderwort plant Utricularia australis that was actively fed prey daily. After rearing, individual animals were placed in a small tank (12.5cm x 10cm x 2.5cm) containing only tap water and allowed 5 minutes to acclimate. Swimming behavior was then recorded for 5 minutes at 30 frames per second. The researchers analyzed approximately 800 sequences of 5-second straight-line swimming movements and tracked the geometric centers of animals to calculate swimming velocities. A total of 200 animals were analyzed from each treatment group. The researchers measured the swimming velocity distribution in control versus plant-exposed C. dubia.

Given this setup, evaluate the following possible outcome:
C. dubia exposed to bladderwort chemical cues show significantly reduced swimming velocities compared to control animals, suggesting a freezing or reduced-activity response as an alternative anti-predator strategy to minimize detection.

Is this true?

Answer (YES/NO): YES